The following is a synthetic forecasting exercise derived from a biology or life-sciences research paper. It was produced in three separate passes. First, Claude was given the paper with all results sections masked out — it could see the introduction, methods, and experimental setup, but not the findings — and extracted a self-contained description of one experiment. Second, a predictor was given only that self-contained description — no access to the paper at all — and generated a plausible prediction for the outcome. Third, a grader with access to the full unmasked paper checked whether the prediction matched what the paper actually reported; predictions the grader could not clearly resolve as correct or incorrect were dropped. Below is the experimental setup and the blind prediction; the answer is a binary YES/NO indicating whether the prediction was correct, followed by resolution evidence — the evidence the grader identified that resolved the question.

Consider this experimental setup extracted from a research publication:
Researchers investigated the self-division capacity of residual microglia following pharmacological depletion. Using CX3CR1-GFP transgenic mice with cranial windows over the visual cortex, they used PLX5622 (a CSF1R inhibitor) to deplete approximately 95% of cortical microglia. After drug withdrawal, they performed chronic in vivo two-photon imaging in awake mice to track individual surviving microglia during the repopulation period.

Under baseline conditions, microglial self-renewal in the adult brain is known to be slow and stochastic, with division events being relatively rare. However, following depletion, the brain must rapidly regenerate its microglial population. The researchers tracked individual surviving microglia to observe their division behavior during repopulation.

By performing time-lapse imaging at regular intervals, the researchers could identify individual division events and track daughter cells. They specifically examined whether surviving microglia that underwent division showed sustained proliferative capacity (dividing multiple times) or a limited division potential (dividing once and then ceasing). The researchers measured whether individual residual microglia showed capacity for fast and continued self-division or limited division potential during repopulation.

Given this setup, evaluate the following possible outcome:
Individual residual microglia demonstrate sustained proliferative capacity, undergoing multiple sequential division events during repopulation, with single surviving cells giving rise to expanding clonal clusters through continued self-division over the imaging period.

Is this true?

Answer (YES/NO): NO